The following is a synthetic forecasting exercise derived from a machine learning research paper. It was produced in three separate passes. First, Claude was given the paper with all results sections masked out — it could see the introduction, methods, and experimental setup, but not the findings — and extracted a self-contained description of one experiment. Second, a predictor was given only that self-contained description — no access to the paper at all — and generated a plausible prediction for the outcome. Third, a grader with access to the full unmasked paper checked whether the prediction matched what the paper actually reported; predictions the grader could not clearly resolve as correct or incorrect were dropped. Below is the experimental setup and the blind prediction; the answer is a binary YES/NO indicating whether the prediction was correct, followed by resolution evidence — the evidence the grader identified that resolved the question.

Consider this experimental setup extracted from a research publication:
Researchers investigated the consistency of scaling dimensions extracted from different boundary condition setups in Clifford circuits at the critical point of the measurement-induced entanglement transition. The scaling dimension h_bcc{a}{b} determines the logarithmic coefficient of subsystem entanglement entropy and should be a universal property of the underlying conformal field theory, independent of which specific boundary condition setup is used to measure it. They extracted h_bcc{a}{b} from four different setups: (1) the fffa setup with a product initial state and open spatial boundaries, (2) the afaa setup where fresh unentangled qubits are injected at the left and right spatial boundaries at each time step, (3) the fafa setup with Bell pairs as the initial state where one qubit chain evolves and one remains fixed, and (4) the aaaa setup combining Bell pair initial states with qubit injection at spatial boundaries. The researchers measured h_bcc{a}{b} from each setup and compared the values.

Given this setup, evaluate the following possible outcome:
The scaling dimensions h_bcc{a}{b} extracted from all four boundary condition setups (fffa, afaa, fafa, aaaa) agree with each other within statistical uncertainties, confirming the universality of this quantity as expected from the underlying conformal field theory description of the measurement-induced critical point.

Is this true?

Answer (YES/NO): YES